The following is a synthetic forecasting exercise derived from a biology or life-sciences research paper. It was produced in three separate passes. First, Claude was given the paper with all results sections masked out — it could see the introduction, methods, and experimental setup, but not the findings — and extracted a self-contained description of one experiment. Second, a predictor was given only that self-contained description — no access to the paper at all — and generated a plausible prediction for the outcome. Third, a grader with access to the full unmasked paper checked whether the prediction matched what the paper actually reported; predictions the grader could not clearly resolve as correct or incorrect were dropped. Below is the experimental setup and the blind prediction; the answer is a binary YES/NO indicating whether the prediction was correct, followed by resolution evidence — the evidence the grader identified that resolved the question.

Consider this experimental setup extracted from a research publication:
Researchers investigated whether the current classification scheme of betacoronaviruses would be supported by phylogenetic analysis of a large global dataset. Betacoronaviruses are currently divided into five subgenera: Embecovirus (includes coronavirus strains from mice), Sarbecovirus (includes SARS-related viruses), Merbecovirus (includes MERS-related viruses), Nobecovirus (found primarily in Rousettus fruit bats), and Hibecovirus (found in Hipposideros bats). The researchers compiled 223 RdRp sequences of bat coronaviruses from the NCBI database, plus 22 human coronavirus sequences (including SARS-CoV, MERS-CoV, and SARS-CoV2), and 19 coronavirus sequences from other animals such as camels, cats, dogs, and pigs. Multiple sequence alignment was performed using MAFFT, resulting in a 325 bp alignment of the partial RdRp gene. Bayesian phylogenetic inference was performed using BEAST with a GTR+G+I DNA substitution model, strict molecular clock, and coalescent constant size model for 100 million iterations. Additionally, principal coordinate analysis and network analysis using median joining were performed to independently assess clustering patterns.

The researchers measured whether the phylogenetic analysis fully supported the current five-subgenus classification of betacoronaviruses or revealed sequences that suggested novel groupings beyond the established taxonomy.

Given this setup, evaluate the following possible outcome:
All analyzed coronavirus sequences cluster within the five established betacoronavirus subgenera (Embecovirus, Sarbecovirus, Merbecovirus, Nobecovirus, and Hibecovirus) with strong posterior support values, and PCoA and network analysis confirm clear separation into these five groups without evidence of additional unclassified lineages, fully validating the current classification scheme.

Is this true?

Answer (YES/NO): NO